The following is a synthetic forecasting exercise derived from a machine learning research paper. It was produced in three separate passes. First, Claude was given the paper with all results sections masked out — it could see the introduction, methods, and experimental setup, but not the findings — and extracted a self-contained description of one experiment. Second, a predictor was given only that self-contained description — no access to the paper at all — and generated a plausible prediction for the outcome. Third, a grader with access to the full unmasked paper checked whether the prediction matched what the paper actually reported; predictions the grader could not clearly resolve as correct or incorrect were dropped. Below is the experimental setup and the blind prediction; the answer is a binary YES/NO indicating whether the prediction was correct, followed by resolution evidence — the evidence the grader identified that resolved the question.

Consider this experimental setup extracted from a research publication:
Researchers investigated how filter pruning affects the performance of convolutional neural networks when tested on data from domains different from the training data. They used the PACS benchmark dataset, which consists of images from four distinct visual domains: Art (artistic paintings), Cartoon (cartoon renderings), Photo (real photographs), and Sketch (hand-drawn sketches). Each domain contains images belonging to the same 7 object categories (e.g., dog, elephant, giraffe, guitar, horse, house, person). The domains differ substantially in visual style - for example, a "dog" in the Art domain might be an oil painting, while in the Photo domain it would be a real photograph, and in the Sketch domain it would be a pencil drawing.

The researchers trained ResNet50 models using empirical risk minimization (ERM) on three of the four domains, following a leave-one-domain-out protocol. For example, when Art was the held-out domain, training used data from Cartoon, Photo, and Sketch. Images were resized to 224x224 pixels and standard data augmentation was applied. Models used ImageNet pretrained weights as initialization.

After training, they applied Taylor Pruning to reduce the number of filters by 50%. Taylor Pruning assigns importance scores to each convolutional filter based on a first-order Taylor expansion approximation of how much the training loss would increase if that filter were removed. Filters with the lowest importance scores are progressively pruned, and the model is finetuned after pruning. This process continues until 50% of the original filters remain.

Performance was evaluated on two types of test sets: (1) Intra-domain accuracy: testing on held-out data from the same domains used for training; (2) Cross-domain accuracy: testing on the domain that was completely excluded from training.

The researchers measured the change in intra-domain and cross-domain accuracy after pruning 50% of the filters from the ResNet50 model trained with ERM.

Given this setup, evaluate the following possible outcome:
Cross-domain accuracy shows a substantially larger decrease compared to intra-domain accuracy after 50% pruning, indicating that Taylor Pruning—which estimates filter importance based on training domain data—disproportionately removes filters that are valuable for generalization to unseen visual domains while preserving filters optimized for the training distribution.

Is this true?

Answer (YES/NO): YES